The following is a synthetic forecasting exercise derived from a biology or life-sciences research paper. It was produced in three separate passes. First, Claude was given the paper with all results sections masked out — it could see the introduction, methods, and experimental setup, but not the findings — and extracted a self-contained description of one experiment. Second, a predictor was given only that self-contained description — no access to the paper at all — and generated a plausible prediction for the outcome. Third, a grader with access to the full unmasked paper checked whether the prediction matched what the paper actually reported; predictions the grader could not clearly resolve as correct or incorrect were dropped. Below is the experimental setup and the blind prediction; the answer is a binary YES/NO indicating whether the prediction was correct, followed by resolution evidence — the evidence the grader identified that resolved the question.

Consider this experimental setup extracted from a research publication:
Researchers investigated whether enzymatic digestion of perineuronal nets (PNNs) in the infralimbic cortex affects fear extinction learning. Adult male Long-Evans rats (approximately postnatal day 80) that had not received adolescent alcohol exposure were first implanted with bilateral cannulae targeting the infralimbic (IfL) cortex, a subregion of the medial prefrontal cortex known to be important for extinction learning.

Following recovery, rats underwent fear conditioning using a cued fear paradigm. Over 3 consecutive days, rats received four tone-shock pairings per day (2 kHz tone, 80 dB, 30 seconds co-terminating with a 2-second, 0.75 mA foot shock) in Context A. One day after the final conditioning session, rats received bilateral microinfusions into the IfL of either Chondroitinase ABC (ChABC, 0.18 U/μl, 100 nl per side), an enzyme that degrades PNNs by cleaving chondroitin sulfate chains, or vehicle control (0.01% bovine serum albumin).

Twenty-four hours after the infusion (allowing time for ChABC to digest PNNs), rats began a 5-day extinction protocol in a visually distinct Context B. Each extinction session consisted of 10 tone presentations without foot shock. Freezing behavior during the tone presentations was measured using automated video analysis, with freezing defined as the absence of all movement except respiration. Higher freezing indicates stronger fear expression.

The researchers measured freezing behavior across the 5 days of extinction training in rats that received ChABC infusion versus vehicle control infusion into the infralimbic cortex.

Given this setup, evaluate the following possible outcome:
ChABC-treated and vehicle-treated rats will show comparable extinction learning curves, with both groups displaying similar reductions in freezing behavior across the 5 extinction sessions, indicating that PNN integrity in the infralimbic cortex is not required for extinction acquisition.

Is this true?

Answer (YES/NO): NO